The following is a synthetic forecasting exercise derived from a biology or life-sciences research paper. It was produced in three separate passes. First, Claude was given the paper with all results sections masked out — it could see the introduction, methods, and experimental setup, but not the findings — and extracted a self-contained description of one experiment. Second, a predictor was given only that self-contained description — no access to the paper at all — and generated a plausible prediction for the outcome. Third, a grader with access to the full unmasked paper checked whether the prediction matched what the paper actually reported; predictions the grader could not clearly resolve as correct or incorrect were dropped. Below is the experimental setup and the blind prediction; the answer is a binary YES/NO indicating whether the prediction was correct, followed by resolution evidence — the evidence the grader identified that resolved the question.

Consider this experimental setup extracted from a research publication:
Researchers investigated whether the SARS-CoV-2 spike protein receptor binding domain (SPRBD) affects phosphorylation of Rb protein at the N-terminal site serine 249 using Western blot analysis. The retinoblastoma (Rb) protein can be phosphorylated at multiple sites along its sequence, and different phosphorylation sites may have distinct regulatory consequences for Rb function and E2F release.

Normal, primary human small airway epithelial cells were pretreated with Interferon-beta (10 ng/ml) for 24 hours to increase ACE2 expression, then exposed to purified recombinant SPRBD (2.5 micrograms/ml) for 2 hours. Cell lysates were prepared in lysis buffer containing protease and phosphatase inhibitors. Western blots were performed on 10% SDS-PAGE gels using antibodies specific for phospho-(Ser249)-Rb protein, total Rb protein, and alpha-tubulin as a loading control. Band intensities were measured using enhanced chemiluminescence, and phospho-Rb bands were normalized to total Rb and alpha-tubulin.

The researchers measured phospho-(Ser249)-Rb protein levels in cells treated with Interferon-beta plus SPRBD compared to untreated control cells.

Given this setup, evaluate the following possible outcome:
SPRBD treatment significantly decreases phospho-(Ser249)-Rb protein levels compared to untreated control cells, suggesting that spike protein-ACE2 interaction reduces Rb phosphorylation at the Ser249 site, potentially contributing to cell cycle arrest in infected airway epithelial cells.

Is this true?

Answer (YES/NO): NO